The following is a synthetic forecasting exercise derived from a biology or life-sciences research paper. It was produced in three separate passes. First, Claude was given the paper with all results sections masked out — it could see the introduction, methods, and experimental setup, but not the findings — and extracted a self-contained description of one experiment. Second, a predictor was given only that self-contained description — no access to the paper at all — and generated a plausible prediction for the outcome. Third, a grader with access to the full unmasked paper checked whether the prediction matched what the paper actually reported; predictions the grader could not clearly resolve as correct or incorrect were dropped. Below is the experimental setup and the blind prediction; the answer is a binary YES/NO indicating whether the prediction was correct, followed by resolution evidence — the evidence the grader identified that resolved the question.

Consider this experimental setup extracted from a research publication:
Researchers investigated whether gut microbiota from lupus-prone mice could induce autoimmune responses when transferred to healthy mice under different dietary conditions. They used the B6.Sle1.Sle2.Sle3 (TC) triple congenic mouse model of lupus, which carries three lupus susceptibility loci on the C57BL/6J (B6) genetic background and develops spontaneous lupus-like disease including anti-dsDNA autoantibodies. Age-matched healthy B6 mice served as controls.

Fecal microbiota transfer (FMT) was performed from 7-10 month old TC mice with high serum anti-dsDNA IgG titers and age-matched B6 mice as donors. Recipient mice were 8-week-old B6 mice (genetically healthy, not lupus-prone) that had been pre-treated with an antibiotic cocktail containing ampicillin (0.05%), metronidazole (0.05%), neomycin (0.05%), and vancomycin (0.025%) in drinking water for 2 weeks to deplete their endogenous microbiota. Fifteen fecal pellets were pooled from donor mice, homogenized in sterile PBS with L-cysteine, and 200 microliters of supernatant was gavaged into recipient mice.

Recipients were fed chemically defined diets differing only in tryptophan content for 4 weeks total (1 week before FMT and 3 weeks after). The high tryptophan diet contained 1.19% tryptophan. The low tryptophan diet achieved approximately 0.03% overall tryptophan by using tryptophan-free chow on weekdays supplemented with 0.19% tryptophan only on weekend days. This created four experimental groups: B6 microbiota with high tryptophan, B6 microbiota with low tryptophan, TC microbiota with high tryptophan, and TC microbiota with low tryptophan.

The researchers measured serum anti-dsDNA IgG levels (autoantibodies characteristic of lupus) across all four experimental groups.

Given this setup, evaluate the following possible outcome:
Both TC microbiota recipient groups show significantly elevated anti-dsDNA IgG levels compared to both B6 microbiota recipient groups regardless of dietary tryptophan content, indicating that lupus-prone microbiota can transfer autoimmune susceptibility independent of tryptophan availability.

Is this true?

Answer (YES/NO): NO